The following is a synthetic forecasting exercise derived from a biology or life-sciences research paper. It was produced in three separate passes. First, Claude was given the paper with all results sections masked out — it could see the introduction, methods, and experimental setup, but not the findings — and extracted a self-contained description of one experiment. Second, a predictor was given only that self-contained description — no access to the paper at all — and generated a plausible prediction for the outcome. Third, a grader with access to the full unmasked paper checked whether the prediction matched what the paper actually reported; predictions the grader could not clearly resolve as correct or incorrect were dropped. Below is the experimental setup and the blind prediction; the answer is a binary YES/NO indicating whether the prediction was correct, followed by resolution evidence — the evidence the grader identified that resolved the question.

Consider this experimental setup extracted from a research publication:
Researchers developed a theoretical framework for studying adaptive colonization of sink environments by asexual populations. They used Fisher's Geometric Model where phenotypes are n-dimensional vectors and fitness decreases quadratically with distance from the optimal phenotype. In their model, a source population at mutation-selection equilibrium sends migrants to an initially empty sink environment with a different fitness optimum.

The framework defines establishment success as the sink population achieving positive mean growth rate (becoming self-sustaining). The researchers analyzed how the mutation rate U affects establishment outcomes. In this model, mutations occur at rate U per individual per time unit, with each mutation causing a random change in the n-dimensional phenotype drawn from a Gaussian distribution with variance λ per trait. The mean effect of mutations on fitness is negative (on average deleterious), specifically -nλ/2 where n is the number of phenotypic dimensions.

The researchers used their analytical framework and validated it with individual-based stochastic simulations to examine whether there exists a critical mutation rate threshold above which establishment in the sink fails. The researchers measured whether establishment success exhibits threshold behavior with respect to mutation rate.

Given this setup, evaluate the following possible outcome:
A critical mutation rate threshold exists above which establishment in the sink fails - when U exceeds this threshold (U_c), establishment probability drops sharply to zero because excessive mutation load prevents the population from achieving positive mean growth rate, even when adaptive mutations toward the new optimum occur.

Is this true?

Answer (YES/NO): YES